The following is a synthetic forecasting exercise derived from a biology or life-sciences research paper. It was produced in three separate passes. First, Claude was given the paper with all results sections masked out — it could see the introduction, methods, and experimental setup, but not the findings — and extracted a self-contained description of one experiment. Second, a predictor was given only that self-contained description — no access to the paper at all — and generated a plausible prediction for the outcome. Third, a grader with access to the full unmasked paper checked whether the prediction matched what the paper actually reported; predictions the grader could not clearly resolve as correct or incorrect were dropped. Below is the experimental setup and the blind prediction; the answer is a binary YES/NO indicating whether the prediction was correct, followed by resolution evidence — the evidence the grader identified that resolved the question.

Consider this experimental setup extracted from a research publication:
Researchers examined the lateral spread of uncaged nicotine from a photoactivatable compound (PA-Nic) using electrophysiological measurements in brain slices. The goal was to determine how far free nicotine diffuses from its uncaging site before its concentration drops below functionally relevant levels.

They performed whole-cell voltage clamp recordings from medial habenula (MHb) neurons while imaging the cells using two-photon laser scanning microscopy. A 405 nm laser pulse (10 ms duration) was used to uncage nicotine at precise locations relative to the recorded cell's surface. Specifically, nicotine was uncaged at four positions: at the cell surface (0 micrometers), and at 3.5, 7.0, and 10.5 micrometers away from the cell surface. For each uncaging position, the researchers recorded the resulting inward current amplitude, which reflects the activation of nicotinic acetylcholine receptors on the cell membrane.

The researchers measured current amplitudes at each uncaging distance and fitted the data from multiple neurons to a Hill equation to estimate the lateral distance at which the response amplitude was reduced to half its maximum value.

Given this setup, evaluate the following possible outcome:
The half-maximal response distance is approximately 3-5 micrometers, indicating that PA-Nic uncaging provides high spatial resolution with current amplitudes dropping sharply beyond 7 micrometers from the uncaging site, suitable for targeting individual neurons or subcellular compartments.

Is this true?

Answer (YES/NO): YES